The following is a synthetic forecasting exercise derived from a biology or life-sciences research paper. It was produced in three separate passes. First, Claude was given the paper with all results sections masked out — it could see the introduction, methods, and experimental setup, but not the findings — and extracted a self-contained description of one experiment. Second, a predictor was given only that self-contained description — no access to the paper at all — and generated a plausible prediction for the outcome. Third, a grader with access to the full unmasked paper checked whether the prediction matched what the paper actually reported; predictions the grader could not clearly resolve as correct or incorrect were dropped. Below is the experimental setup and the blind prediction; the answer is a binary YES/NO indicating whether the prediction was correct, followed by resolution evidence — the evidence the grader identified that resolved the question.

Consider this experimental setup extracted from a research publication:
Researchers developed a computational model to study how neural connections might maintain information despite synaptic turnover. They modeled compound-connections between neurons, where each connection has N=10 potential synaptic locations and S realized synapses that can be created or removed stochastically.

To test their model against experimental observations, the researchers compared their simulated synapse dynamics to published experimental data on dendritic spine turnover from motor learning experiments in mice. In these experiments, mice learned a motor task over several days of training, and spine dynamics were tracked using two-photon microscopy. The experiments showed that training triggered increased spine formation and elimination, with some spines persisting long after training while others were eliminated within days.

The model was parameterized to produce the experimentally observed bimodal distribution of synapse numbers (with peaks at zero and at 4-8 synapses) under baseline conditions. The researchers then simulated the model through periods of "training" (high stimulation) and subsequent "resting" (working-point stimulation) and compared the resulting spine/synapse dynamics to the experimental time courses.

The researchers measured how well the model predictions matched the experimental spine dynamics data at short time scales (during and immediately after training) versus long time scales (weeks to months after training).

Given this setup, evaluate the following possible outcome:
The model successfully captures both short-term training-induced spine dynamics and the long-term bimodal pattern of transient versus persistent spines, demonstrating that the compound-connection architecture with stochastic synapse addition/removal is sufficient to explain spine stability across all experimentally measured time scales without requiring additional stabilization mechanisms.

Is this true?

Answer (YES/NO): NO